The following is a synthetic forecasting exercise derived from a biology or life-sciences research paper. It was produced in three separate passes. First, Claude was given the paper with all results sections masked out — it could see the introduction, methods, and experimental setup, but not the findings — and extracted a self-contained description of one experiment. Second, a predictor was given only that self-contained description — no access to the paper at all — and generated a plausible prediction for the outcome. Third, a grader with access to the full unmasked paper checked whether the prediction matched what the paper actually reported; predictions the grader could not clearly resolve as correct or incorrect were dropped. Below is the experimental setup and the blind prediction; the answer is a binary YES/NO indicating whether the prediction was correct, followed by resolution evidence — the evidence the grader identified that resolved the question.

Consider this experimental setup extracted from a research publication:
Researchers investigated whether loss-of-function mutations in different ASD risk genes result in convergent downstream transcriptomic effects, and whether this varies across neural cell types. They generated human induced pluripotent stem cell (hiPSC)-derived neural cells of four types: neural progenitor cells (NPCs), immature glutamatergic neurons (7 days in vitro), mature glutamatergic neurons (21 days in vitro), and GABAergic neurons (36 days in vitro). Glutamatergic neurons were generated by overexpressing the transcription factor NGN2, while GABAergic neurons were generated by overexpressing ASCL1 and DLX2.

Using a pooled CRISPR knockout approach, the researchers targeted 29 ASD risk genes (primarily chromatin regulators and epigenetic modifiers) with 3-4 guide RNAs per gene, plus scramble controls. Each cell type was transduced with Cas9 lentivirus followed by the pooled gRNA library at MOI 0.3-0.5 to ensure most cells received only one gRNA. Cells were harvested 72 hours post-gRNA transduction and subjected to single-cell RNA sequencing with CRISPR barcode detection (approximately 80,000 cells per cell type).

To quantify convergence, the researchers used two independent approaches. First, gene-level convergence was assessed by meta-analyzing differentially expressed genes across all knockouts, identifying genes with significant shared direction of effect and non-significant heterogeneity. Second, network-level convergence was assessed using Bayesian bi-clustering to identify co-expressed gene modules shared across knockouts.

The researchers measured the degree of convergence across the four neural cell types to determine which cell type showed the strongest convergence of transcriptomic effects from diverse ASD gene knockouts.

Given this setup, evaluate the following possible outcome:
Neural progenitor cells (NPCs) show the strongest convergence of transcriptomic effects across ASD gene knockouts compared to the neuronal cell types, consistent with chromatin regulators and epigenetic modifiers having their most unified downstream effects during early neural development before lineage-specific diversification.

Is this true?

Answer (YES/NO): NO